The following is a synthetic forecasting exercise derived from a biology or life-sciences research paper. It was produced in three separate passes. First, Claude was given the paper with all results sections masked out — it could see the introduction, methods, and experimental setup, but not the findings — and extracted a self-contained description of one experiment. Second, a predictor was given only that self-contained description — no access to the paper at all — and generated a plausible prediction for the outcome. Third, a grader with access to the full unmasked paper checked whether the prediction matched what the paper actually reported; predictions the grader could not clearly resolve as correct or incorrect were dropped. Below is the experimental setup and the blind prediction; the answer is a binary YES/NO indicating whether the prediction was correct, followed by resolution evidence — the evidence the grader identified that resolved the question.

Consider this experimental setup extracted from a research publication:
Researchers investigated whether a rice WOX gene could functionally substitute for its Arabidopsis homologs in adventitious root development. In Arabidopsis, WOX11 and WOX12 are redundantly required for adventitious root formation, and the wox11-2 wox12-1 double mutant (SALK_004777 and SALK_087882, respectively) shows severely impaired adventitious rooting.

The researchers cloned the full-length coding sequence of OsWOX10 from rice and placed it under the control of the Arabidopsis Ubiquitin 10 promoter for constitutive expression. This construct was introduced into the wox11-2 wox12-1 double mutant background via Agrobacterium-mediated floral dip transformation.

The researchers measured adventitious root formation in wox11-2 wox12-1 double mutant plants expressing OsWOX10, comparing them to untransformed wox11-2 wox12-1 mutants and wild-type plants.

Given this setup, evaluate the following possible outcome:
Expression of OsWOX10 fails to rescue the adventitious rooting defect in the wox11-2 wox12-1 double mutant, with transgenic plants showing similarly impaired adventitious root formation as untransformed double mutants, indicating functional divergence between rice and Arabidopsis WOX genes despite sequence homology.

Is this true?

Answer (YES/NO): NO